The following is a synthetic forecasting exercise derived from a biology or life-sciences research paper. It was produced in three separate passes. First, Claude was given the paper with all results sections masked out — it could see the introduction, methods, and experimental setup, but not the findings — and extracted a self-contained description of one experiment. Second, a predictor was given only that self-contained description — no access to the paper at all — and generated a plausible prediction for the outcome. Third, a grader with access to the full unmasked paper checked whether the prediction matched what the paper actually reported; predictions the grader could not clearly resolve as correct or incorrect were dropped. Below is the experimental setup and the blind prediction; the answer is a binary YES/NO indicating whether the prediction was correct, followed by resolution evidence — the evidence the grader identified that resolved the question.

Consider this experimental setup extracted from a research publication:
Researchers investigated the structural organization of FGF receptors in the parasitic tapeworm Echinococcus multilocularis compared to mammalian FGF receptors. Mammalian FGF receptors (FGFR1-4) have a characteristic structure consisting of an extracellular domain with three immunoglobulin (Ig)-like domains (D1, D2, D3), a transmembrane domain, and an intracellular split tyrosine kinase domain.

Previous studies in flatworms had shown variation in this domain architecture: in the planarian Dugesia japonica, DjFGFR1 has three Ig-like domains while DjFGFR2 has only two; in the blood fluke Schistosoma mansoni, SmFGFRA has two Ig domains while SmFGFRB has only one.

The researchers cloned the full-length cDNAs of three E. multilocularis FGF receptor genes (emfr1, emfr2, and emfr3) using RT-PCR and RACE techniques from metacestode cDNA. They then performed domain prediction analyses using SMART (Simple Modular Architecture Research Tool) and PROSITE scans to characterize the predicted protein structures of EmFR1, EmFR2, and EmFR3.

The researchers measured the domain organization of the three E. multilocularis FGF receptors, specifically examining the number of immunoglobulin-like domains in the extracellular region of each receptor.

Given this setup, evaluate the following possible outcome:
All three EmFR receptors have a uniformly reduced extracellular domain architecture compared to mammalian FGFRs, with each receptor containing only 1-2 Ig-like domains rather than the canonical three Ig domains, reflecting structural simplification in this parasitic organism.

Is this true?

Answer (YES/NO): YES